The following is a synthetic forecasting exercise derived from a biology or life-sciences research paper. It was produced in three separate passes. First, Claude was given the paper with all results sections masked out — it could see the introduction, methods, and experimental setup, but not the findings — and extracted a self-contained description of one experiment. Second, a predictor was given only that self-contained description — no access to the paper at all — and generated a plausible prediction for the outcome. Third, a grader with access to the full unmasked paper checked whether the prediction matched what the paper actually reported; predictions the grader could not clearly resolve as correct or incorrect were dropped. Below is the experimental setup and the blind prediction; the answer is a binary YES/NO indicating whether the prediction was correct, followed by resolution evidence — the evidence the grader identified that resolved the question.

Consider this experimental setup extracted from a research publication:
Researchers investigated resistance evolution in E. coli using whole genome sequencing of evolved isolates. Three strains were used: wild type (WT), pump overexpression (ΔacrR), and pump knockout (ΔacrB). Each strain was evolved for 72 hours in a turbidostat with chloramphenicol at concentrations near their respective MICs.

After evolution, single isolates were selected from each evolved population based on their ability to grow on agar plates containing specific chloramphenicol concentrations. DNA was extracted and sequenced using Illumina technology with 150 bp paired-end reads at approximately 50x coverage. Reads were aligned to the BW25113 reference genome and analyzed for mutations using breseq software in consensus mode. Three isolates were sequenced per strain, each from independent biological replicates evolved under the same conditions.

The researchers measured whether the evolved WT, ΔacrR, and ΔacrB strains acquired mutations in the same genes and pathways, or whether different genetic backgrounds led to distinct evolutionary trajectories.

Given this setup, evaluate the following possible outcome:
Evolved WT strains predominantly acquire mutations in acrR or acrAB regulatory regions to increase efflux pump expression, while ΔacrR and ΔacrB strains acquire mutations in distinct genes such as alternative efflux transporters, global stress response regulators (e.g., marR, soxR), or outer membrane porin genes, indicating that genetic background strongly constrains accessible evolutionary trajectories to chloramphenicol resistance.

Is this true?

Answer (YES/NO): NO